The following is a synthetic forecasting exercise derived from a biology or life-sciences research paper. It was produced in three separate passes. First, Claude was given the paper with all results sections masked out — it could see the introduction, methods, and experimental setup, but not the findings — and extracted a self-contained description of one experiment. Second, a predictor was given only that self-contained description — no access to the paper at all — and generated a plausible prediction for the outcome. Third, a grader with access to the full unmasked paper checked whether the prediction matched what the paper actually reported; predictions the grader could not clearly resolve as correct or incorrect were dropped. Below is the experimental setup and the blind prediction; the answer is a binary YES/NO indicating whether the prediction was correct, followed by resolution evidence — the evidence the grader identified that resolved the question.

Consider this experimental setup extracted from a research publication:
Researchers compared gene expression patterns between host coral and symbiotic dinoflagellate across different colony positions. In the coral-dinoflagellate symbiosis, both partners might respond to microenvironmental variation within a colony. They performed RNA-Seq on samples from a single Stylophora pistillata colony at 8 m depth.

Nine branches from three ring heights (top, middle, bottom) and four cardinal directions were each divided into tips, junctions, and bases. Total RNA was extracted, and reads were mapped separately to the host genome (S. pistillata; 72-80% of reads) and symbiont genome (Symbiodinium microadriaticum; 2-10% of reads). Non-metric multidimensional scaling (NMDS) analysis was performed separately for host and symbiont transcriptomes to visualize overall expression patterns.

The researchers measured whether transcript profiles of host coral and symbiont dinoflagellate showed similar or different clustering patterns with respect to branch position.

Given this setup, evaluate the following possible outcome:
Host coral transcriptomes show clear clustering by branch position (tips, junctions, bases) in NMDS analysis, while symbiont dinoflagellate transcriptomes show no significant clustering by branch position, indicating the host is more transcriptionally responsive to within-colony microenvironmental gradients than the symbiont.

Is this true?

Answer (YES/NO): YES